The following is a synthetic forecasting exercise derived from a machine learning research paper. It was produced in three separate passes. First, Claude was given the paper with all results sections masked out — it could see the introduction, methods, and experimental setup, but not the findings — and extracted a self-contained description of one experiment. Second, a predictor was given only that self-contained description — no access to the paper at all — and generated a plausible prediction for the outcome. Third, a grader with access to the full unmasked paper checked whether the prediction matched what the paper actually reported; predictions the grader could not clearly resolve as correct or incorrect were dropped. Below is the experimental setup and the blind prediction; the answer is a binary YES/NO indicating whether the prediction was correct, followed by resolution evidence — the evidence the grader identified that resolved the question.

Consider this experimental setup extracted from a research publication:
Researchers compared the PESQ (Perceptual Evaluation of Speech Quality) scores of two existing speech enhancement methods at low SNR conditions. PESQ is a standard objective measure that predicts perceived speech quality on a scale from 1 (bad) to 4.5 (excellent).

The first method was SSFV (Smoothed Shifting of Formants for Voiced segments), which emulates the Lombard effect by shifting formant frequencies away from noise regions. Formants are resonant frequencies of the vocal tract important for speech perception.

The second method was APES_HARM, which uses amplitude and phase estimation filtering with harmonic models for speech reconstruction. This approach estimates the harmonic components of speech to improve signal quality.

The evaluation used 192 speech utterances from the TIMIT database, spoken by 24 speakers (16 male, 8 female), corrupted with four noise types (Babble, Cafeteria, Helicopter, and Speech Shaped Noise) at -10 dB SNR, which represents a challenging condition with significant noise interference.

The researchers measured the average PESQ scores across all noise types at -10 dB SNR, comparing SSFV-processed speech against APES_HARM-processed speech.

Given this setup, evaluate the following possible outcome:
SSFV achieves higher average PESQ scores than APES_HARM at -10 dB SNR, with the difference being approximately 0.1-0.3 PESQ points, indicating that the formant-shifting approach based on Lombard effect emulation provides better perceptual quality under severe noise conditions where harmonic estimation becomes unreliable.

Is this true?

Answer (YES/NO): NO